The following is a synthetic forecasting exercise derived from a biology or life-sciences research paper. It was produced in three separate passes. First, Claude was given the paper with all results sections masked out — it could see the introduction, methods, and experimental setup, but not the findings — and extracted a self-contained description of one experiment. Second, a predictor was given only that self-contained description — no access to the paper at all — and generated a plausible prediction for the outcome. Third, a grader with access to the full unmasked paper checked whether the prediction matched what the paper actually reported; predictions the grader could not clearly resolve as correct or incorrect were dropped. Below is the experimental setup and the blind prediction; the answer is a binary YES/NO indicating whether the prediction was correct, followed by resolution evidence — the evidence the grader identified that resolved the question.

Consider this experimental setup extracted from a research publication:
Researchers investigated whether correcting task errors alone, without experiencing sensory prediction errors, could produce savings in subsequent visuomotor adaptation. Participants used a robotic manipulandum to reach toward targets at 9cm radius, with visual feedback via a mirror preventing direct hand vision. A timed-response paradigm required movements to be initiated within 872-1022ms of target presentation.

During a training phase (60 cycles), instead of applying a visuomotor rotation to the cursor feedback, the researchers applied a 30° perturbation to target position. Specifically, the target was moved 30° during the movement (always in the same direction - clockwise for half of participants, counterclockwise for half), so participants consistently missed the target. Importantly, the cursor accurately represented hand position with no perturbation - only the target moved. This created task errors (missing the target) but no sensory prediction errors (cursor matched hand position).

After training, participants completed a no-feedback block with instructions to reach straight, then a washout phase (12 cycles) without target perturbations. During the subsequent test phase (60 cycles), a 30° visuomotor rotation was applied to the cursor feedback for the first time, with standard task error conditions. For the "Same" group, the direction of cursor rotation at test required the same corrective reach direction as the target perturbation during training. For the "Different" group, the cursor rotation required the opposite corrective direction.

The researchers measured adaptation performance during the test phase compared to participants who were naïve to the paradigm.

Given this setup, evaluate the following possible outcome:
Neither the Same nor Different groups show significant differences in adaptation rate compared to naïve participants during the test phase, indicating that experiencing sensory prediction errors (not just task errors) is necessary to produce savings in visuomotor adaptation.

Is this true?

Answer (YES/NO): NO